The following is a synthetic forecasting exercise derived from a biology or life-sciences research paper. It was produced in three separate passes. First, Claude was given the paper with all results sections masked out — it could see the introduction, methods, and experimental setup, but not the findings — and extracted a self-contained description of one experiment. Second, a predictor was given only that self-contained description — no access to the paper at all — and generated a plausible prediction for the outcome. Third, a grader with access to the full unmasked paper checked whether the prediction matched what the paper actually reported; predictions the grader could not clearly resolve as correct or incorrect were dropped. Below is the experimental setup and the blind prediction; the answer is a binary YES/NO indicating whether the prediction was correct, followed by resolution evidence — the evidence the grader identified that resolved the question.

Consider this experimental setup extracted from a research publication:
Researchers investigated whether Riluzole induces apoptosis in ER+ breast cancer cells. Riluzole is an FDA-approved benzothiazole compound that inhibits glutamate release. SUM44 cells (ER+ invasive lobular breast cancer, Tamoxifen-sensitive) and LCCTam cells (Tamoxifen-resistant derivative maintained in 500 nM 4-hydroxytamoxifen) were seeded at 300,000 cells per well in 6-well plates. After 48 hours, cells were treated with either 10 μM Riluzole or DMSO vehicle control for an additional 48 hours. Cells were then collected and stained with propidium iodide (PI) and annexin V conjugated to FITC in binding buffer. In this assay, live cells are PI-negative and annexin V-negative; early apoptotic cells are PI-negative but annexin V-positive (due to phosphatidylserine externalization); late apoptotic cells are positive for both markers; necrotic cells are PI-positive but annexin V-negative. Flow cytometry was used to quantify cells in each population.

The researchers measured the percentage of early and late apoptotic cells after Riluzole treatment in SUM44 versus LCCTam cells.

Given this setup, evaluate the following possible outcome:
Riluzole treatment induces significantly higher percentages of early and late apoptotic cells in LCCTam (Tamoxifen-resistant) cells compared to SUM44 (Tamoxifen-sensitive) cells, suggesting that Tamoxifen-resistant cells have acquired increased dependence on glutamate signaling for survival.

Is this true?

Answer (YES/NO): NO